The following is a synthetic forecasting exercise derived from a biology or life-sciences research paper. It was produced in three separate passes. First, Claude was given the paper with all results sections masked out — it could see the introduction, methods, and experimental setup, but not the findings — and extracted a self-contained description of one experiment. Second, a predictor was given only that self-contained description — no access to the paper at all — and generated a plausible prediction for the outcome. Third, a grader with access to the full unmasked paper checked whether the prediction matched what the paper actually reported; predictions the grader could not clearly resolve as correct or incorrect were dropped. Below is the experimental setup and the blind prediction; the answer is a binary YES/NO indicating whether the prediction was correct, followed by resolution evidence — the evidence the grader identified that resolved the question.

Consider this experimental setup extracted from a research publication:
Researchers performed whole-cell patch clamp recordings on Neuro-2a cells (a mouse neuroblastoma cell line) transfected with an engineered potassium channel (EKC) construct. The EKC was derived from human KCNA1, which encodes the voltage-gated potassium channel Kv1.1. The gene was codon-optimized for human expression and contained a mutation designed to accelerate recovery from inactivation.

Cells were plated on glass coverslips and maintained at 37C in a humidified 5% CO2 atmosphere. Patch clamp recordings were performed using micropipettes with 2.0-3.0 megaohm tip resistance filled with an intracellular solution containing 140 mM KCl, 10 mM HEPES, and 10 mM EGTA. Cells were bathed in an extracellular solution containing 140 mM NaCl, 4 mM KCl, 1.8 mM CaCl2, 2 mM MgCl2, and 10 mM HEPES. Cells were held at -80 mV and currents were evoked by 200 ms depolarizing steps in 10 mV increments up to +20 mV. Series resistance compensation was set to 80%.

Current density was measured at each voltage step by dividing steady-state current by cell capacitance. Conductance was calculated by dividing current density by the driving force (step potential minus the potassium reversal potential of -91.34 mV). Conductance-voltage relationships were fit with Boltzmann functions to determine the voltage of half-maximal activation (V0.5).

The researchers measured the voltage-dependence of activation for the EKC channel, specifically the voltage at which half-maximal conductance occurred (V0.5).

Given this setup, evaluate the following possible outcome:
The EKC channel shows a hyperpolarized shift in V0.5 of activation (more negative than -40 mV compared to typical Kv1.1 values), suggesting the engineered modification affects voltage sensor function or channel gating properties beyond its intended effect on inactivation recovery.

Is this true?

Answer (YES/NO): NO